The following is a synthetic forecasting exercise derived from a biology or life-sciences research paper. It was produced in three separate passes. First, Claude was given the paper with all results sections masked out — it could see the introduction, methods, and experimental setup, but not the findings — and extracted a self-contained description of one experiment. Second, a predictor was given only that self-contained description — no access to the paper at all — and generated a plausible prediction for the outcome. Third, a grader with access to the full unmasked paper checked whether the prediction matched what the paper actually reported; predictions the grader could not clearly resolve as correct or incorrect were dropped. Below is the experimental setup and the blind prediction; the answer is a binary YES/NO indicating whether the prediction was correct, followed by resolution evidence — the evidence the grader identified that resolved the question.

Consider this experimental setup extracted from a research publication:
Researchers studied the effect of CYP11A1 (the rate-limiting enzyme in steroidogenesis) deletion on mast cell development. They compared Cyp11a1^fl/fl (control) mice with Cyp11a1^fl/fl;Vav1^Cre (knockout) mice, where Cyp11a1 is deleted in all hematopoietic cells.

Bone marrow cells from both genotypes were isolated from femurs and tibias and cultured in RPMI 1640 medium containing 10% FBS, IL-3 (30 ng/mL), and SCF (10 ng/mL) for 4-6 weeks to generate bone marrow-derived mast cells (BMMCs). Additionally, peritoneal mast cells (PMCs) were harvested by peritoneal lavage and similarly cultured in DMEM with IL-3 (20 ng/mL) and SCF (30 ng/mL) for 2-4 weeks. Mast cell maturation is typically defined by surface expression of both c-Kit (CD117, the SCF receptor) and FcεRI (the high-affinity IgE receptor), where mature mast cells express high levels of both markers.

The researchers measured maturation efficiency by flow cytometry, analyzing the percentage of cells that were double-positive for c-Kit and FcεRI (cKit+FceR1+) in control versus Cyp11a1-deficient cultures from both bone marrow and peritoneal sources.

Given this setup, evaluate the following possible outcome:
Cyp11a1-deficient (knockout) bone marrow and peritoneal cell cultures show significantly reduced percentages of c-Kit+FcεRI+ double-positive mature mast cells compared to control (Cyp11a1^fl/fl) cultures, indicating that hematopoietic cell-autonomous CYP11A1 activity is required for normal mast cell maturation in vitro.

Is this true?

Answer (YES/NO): YES